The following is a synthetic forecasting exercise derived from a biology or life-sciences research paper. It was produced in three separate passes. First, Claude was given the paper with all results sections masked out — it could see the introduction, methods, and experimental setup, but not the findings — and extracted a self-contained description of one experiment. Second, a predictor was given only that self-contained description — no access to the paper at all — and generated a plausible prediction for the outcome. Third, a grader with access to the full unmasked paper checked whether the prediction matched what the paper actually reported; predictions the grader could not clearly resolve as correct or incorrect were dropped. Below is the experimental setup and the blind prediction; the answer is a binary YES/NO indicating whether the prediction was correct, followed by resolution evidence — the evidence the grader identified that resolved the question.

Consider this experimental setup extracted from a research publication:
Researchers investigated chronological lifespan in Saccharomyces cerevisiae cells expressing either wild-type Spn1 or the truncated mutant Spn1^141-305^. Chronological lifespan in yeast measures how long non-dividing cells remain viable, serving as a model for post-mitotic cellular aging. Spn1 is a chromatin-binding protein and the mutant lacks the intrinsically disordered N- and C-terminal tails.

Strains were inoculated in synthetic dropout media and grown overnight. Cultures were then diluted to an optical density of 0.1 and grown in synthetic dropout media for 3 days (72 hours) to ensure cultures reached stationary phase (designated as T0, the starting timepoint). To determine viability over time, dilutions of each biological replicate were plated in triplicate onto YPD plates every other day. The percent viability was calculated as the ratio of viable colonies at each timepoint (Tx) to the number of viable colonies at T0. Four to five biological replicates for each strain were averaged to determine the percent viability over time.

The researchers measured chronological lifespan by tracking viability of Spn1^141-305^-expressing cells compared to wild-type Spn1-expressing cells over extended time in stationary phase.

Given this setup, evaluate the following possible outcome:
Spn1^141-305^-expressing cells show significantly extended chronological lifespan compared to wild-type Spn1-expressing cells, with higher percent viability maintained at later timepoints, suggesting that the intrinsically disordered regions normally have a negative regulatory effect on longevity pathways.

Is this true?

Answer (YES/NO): YES